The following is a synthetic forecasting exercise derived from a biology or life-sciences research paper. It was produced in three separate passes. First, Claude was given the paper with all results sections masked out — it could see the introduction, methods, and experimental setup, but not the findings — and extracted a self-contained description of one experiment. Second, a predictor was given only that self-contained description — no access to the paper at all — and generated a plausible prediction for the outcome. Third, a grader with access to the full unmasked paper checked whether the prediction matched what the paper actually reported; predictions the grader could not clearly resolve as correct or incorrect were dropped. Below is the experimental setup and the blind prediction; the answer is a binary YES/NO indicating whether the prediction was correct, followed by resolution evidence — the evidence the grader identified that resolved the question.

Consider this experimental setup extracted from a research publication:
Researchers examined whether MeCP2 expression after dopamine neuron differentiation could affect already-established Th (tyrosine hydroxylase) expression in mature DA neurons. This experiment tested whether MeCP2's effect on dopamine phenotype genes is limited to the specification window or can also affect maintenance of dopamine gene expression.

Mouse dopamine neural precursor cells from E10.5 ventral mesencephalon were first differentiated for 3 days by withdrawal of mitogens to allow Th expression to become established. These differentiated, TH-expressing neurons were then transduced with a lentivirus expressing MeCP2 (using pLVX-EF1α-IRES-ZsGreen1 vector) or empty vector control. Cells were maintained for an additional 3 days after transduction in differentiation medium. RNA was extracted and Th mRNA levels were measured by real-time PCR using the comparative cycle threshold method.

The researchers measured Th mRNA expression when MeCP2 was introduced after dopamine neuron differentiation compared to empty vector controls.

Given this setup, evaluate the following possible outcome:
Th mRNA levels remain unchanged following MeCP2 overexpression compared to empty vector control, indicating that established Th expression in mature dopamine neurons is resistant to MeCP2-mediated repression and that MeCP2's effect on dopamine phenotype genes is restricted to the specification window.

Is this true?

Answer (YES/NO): YES